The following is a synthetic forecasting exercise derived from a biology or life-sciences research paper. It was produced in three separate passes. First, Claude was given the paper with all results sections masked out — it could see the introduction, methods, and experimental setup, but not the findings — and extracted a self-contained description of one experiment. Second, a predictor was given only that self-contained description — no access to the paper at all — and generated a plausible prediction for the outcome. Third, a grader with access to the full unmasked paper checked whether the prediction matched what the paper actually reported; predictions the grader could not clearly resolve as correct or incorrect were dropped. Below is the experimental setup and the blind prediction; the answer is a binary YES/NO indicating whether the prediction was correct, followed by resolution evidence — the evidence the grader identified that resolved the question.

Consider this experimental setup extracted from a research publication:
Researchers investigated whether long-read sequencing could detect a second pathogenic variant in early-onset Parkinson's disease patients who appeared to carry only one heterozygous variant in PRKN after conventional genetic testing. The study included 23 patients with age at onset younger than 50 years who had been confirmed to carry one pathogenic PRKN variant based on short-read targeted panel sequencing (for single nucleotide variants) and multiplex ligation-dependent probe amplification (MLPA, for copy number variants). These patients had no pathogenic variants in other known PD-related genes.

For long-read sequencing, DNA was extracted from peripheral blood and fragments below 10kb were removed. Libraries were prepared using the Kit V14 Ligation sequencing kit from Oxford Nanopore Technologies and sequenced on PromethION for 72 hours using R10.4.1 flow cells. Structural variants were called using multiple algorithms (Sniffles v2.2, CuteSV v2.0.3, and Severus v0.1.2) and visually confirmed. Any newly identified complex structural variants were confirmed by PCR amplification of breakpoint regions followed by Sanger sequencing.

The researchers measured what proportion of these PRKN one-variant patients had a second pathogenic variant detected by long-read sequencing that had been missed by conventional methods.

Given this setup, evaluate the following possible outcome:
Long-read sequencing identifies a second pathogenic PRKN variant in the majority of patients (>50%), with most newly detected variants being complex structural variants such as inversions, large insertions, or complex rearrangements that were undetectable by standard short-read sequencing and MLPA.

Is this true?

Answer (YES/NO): NO